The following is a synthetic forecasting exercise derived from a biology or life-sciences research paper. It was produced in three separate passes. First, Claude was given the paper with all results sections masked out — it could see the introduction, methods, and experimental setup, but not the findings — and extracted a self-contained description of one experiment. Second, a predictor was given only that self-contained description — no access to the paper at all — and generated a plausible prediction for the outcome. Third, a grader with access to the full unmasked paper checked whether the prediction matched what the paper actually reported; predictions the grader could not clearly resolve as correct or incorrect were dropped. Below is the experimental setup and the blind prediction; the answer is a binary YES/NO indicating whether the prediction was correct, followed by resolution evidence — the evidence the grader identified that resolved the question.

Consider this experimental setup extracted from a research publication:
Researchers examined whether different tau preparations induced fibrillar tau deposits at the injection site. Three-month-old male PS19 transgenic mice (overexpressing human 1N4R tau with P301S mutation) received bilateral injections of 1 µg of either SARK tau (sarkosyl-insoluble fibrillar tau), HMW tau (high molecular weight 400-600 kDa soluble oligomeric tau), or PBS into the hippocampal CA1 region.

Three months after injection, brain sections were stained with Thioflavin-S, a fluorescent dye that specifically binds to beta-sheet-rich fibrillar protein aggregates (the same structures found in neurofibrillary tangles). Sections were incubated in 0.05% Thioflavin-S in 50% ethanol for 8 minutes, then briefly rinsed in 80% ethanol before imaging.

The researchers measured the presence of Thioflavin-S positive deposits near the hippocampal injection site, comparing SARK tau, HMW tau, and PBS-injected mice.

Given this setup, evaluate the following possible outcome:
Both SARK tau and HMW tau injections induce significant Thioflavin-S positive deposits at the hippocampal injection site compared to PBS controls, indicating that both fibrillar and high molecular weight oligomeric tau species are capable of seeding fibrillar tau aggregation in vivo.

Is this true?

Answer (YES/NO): YES